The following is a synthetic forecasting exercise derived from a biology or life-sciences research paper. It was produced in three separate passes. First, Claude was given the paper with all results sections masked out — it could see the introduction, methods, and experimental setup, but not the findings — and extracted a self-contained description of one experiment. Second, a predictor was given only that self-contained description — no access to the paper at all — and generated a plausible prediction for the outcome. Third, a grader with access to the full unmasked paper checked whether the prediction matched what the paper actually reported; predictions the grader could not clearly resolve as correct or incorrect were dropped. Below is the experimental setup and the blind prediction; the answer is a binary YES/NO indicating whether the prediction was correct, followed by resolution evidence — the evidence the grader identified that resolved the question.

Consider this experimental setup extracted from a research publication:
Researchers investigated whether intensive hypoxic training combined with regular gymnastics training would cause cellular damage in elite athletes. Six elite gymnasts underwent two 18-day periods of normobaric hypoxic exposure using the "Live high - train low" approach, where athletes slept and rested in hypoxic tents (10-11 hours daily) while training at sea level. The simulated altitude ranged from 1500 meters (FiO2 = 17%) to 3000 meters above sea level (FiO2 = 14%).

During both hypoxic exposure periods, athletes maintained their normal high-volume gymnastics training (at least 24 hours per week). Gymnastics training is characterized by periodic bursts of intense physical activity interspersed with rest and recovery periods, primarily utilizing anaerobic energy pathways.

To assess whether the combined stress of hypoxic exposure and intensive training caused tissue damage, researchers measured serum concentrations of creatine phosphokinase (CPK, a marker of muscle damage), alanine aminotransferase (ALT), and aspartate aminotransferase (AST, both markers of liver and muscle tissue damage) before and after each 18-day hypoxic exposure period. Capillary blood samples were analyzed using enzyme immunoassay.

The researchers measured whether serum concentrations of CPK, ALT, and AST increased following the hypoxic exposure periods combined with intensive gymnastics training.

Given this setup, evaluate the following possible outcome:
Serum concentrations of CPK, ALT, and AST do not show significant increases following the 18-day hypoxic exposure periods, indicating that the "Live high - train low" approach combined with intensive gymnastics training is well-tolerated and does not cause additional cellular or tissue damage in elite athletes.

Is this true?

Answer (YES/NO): YES